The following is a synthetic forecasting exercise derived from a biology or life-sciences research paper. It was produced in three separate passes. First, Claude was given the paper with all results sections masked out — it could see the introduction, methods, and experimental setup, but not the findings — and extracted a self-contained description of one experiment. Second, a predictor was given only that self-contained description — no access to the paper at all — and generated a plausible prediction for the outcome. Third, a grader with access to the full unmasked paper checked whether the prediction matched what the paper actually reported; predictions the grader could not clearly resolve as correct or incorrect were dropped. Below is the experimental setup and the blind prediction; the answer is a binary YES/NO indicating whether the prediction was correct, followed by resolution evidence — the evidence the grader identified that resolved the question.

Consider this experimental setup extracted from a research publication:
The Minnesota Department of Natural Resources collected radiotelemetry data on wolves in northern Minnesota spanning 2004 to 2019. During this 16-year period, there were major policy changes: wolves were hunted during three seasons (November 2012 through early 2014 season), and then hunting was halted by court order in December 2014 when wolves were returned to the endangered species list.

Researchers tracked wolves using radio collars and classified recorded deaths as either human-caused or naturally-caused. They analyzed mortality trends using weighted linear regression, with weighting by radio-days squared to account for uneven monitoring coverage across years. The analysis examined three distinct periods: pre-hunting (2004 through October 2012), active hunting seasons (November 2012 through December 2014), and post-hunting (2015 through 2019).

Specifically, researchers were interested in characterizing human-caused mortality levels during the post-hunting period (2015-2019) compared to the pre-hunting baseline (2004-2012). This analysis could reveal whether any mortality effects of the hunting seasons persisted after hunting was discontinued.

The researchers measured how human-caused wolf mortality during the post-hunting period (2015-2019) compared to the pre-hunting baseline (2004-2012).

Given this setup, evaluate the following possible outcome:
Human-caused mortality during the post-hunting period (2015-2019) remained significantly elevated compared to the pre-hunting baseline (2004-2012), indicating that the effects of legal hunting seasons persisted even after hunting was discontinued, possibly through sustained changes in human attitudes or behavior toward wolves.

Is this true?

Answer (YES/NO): YES